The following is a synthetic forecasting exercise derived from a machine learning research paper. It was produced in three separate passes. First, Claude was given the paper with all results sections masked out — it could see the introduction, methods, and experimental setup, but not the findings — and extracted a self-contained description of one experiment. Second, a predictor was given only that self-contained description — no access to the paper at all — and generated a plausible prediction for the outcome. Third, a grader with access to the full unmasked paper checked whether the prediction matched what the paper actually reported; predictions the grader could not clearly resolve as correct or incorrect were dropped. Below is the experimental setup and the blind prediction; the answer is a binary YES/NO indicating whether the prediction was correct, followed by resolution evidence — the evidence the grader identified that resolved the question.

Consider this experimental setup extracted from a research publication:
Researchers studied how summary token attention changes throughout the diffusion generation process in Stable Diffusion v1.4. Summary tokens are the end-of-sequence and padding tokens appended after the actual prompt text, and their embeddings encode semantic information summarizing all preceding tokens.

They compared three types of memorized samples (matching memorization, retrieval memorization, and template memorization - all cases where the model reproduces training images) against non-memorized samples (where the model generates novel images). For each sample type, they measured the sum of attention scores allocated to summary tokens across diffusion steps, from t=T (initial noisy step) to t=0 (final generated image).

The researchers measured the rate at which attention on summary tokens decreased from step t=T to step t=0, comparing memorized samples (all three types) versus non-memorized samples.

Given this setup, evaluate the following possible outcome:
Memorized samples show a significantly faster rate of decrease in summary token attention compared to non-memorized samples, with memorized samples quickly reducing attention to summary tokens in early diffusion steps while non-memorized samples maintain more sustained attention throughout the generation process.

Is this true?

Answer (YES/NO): NO